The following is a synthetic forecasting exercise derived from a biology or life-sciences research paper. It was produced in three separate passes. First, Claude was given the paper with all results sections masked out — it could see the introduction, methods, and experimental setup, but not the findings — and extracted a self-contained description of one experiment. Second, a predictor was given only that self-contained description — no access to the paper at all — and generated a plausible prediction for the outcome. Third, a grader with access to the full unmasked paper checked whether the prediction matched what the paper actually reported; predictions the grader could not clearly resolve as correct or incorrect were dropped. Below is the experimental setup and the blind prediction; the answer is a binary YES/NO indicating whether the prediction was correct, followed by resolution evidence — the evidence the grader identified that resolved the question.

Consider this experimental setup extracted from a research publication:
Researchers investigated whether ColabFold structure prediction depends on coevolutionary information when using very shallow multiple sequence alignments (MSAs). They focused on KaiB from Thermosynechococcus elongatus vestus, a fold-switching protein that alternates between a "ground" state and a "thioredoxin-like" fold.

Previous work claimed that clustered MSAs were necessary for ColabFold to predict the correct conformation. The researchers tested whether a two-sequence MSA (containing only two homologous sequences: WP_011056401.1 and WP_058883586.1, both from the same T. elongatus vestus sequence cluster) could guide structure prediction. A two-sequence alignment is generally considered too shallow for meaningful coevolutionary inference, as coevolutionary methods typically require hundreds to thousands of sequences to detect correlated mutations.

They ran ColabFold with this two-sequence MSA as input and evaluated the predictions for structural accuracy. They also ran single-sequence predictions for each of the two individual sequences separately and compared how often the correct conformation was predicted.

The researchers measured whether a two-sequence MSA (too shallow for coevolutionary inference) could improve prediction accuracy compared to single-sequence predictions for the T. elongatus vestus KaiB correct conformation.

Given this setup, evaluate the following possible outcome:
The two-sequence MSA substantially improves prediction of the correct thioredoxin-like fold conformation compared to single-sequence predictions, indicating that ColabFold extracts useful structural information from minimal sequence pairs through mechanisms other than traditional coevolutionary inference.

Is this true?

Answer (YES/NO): YES